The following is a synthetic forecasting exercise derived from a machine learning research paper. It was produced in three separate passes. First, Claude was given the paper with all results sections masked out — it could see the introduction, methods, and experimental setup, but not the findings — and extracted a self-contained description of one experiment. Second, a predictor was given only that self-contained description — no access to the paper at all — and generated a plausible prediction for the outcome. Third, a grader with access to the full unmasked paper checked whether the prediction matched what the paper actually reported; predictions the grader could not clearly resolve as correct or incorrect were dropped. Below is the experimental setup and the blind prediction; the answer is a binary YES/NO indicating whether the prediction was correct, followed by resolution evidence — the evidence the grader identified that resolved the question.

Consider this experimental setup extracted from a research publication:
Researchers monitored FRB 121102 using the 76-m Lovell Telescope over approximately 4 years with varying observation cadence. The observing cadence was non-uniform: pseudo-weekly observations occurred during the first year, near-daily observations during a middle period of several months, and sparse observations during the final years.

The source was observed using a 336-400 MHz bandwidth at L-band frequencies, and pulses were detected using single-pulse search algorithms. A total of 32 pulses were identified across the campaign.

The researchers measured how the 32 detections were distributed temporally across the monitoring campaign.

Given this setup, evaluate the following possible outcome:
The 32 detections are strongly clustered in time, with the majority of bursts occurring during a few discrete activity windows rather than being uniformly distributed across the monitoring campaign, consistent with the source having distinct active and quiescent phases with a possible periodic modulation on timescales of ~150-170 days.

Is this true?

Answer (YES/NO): YES